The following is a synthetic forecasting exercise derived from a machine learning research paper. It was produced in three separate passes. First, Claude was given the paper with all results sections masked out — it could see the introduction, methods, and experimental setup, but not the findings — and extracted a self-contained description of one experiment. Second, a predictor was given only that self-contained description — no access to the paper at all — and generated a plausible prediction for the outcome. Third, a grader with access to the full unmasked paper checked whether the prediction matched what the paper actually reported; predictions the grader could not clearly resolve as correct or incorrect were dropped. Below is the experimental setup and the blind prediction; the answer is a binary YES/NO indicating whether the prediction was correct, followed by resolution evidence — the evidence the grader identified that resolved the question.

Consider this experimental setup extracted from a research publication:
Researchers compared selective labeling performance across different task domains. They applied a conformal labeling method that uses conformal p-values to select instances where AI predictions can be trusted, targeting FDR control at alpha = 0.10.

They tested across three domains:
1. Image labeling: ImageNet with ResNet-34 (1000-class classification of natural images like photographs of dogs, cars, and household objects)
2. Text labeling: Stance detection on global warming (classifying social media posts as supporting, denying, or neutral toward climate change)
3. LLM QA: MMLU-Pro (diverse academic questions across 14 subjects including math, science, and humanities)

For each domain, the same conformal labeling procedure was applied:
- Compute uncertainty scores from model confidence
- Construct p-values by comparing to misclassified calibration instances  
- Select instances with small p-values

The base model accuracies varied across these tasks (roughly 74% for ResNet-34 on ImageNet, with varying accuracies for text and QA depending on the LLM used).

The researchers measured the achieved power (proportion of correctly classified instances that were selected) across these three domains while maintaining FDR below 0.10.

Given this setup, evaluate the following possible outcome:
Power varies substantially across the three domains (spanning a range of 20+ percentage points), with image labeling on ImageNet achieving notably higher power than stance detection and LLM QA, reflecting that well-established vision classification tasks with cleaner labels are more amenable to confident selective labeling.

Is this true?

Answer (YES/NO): NO